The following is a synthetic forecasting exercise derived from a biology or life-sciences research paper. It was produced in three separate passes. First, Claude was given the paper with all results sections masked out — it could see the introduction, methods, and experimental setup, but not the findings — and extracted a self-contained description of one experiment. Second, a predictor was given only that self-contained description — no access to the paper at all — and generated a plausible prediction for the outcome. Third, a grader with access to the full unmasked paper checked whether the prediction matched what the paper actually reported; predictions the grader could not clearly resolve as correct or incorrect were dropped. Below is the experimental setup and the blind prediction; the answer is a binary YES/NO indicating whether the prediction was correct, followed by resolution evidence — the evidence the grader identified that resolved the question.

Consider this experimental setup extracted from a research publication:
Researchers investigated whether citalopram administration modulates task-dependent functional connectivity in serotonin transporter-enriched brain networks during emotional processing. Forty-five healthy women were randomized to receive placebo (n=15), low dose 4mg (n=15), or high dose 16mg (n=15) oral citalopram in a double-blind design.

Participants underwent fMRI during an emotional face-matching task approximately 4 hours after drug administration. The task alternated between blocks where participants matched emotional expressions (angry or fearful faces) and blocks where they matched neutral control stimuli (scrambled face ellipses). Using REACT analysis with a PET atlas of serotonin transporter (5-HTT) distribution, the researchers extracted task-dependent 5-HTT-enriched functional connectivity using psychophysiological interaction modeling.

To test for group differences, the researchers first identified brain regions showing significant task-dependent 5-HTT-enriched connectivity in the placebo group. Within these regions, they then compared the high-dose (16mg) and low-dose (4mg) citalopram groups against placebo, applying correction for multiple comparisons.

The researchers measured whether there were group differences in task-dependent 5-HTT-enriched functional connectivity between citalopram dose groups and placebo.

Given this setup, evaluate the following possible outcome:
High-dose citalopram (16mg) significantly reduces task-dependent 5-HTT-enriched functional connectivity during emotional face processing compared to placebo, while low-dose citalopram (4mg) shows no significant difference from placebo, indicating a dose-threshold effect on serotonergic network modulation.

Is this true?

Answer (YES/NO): NO